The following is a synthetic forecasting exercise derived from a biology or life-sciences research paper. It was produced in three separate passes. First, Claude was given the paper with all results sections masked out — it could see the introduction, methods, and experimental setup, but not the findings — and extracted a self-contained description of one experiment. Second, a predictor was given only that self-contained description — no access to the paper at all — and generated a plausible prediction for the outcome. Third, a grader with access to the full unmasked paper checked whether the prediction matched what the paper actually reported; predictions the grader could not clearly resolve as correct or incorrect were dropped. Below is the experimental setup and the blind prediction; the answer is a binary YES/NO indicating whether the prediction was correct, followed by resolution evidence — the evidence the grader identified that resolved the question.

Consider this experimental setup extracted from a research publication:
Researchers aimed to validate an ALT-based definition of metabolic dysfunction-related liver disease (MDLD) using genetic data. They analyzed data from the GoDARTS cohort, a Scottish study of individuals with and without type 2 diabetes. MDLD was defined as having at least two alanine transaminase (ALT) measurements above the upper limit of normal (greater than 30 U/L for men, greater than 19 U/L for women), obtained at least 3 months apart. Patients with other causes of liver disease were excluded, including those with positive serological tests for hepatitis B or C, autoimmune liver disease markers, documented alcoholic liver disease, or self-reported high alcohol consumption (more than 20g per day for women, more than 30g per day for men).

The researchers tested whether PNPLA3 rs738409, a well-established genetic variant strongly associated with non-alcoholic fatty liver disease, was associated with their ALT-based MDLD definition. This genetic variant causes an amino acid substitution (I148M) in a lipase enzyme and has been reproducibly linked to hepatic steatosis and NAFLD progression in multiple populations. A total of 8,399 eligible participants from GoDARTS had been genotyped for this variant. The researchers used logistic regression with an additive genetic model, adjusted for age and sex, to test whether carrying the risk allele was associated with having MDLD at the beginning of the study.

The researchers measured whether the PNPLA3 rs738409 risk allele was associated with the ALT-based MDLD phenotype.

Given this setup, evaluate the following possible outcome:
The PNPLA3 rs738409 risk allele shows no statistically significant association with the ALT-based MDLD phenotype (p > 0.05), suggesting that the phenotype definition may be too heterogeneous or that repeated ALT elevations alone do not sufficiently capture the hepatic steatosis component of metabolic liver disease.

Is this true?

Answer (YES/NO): NO